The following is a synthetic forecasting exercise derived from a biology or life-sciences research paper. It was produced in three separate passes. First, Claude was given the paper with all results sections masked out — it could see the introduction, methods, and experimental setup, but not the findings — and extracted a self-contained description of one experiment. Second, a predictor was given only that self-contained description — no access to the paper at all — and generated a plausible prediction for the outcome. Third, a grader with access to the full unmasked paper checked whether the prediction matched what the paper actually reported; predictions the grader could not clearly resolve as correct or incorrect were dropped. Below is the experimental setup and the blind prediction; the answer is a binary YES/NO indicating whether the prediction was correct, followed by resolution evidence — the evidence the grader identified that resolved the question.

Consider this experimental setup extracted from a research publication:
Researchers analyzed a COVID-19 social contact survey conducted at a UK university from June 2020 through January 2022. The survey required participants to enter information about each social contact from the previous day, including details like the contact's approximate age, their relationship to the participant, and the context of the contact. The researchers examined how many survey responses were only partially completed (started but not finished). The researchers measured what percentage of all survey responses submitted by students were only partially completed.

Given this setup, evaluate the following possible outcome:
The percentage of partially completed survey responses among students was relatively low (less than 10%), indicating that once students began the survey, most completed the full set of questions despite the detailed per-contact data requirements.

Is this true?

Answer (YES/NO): NO